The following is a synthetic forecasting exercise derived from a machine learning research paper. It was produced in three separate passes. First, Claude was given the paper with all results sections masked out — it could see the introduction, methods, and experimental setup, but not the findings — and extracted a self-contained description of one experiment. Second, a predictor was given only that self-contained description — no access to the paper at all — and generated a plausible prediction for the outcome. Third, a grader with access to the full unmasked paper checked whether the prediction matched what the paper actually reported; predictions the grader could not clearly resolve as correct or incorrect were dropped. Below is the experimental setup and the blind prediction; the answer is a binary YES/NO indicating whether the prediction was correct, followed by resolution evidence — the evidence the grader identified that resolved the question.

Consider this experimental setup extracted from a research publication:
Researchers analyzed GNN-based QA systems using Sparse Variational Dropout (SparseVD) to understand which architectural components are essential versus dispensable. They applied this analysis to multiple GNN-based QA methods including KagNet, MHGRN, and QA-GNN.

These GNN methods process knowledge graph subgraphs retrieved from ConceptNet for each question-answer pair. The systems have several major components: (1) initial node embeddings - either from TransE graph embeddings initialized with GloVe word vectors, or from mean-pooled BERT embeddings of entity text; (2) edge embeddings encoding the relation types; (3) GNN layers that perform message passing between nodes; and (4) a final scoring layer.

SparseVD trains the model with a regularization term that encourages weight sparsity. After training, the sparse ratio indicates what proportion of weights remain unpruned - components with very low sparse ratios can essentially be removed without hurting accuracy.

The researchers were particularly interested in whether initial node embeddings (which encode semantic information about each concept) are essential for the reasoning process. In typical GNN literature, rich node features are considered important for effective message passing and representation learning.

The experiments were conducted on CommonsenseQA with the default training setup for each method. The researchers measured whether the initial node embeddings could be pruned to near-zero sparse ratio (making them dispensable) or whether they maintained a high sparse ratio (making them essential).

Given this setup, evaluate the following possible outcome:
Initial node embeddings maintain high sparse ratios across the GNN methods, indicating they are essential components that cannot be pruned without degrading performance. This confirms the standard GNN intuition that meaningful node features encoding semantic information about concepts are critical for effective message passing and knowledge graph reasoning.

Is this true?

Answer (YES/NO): NO